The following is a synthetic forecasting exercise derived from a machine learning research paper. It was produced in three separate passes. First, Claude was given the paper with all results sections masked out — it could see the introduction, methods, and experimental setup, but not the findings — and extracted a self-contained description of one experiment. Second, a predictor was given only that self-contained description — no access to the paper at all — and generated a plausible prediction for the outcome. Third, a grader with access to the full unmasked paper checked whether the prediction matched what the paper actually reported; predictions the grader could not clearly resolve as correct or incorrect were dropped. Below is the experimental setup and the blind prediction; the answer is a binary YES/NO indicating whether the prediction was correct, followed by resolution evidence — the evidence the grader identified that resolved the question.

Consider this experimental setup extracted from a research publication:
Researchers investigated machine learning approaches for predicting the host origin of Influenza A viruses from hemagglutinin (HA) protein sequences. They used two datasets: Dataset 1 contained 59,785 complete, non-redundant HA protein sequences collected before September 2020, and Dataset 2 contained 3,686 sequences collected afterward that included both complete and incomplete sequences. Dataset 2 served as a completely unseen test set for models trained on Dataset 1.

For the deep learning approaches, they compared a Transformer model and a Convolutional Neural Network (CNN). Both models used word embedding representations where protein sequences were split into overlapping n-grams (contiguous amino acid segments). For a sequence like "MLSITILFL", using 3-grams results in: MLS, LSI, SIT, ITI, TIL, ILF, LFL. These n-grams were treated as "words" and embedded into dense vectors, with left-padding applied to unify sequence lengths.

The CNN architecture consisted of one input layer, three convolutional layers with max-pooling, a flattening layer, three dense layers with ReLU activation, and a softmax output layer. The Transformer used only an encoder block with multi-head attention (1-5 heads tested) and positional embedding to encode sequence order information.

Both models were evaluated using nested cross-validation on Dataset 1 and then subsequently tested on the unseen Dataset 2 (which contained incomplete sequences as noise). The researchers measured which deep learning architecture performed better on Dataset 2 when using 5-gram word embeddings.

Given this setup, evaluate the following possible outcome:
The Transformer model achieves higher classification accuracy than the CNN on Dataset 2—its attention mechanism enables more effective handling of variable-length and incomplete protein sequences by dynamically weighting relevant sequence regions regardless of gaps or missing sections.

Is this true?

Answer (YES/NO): YES